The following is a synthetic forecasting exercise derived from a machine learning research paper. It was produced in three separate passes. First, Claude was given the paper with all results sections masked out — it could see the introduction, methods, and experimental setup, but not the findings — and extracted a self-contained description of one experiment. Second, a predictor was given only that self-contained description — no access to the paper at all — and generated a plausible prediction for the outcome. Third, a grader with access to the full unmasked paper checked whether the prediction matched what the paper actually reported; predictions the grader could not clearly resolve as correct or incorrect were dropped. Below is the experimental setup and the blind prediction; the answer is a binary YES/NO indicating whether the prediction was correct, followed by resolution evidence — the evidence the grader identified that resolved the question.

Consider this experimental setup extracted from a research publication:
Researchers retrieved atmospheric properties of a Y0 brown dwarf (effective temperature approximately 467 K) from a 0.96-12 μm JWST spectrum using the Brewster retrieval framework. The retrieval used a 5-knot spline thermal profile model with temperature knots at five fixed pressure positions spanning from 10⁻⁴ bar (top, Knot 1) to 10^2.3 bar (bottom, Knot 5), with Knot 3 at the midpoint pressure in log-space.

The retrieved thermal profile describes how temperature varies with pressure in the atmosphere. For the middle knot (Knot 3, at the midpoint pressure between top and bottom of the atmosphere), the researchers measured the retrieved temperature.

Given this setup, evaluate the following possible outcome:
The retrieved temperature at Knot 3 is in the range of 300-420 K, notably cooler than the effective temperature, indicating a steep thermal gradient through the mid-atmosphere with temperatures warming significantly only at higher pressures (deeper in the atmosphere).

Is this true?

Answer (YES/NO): YES